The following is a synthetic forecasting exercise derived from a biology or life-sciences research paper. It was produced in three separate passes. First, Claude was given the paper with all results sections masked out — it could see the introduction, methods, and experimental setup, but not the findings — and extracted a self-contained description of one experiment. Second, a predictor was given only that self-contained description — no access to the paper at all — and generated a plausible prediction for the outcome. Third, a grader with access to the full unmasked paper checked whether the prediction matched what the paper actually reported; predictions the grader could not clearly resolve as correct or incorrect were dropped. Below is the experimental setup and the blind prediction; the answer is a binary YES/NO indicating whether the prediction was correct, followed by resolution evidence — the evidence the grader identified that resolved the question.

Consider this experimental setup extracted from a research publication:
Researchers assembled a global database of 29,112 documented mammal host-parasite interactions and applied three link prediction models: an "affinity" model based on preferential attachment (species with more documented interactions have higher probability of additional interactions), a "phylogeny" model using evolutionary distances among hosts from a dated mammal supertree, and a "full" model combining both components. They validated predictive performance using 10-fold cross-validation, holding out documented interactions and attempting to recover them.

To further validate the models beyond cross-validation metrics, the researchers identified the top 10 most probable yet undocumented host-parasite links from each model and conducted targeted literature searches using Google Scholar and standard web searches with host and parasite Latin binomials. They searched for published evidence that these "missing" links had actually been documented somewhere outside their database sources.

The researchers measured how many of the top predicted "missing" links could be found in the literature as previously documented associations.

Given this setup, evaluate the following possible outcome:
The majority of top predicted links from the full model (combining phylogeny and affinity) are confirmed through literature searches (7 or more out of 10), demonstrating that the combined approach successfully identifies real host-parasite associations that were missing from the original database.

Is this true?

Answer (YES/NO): NO